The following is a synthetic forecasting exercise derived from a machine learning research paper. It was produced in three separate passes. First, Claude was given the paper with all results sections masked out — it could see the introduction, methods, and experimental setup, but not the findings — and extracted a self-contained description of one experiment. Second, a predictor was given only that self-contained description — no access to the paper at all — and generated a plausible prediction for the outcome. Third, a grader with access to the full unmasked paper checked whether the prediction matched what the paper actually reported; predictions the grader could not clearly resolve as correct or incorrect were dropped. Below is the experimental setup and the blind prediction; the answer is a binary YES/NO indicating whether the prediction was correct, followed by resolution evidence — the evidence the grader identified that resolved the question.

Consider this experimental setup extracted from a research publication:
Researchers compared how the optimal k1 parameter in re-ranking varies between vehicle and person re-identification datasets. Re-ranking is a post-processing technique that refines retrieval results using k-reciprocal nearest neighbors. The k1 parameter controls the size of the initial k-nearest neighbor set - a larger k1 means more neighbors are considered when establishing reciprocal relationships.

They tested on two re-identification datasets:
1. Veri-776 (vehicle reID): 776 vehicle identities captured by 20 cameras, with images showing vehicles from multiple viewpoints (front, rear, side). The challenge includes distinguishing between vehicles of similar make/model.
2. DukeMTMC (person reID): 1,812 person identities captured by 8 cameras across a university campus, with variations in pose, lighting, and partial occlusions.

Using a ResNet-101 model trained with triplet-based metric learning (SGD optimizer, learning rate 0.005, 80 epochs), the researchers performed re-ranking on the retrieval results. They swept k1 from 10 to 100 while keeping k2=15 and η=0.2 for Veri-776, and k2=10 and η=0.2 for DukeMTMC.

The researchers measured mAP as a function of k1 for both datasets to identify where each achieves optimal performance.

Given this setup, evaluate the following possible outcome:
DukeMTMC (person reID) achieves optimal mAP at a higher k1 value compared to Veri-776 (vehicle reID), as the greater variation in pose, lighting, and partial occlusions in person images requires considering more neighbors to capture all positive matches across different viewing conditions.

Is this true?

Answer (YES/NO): NO